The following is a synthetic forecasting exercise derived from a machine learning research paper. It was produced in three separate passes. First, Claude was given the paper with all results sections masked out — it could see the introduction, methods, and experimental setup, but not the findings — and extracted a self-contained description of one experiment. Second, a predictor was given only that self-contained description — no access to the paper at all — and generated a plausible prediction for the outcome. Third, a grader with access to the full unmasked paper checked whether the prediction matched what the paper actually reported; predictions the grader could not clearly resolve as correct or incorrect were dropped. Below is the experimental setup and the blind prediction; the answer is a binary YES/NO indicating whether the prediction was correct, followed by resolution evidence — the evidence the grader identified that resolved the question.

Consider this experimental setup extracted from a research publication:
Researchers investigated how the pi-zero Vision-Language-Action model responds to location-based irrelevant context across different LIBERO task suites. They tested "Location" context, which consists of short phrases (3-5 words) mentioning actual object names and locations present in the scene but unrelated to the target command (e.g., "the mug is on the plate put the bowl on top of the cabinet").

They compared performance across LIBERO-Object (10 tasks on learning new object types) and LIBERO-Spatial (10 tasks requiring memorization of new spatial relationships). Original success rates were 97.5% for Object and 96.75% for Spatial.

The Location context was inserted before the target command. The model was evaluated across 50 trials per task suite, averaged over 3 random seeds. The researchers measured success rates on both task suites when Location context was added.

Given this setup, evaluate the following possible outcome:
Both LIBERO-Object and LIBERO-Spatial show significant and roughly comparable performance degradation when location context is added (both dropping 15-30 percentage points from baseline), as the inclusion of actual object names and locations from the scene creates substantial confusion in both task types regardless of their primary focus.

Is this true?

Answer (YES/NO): NO